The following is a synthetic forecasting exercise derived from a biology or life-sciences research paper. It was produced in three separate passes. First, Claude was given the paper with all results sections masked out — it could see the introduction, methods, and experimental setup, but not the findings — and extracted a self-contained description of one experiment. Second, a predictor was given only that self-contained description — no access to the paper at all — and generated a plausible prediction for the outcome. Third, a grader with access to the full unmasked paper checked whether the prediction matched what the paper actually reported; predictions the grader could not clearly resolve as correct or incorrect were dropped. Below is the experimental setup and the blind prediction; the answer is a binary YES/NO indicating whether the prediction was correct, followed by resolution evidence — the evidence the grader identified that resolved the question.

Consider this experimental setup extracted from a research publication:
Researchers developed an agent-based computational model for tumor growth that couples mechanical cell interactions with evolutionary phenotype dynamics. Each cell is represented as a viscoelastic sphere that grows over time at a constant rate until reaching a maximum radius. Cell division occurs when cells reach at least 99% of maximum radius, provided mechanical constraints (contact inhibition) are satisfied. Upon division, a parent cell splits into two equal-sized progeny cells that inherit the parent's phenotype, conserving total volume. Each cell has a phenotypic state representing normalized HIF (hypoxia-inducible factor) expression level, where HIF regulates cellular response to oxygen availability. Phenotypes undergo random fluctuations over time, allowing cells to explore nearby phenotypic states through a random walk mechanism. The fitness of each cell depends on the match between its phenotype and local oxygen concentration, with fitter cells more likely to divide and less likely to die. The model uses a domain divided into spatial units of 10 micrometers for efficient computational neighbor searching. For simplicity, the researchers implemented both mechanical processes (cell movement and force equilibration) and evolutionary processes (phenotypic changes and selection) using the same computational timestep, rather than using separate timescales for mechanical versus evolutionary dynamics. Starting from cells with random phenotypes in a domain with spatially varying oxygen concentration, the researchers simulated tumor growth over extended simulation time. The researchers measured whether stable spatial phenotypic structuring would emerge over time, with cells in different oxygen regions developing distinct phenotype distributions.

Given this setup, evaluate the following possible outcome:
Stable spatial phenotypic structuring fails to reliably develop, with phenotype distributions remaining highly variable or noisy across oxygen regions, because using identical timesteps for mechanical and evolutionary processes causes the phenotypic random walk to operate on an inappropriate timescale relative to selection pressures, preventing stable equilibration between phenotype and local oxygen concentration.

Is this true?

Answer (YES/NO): NO